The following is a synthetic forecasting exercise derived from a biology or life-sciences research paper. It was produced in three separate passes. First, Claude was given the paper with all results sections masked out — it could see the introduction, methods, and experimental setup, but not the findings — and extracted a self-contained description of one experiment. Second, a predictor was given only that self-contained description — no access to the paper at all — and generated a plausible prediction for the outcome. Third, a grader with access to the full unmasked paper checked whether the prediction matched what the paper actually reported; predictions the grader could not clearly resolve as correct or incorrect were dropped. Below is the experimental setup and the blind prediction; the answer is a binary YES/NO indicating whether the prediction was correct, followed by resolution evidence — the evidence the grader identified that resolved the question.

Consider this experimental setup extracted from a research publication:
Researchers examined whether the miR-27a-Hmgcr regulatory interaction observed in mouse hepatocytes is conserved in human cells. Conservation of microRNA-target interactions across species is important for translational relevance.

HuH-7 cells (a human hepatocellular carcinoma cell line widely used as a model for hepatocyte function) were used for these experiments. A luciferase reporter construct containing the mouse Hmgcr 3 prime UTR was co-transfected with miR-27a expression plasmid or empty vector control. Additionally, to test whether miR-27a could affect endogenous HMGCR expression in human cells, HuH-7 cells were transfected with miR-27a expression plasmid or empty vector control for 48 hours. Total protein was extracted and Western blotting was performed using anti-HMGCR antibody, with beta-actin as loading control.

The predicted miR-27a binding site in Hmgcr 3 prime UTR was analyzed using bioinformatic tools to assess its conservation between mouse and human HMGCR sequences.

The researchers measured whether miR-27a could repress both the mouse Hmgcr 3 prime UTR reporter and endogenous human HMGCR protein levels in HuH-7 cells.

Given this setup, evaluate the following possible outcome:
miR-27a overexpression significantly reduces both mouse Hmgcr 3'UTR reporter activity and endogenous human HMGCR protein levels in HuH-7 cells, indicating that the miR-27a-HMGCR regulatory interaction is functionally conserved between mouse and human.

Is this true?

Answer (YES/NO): YES